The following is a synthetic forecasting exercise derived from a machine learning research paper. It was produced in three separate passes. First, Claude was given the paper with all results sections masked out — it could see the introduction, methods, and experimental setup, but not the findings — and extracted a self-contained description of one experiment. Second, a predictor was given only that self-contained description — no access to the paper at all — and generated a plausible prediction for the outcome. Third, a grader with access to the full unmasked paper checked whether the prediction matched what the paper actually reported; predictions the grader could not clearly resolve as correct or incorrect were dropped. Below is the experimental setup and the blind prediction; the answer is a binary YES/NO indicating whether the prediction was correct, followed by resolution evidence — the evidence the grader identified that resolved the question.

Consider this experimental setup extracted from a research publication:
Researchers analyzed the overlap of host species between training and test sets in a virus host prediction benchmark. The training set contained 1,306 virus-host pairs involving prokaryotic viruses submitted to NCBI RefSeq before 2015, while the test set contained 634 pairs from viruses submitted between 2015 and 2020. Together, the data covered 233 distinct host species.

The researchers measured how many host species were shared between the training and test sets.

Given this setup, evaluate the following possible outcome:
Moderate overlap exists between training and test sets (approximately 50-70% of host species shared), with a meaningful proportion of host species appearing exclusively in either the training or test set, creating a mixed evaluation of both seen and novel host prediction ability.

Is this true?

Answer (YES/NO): NO